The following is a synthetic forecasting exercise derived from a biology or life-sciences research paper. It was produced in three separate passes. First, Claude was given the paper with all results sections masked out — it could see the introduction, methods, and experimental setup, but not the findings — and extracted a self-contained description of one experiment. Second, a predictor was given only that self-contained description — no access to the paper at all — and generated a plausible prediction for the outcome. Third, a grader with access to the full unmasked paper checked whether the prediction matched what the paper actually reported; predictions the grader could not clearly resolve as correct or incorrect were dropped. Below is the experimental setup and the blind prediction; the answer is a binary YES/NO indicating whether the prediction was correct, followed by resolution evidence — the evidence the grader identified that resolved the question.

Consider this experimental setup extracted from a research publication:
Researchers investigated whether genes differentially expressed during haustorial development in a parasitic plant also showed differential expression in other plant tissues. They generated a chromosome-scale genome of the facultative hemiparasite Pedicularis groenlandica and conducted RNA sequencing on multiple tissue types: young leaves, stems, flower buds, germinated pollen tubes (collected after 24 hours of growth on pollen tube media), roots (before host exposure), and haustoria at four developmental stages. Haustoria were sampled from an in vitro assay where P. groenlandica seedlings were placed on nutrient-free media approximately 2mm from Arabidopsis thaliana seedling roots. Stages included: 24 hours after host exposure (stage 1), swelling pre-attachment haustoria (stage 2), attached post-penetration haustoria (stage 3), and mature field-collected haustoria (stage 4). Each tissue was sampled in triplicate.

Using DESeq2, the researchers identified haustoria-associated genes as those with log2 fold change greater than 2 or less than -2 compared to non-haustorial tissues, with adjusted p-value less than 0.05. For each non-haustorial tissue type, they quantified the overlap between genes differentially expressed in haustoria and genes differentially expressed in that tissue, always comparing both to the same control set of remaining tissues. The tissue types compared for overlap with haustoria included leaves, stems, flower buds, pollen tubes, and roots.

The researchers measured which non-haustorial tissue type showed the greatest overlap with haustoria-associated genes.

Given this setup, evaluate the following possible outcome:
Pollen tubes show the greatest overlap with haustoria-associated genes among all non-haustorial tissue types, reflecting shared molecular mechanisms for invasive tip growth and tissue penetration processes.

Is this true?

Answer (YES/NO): YES